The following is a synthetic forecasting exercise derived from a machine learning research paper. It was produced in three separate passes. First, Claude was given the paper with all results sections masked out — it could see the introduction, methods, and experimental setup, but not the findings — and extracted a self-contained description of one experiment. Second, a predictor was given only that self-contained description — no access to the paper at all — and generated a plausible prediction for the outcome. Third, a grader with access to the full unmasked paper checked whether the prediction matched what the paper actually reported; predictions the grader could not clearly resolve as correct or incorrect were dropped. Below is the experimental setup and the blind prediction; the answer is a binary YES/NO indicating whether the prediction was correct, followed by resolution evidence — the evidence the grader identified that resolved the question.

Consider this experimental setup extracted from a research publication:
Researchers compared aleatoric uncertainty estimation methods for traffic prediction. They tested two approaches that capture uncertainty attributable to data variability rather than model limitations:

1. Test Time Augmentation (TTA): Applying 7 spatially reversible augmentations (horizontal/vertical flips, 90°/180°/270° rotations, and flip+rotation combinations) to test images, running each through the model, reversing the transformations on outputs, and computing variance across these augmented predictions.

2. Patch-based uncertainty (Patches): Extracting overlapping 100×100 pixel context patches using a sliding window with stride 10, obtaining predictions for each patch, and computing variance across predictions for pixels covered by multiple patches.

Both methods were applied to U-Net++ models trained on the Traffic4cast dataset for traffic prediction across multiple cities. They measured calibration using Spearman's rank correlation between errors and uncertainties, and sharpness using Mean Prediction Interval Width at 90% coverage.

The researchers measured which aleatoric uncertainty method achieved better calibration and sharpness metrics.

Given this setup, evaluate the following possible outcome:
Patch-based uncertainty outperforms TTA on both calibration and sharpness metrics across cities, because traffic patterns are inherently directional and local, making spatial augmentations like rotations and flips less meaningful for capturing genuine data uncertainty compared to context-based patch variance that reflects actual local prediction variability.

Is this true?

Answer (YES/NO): NO